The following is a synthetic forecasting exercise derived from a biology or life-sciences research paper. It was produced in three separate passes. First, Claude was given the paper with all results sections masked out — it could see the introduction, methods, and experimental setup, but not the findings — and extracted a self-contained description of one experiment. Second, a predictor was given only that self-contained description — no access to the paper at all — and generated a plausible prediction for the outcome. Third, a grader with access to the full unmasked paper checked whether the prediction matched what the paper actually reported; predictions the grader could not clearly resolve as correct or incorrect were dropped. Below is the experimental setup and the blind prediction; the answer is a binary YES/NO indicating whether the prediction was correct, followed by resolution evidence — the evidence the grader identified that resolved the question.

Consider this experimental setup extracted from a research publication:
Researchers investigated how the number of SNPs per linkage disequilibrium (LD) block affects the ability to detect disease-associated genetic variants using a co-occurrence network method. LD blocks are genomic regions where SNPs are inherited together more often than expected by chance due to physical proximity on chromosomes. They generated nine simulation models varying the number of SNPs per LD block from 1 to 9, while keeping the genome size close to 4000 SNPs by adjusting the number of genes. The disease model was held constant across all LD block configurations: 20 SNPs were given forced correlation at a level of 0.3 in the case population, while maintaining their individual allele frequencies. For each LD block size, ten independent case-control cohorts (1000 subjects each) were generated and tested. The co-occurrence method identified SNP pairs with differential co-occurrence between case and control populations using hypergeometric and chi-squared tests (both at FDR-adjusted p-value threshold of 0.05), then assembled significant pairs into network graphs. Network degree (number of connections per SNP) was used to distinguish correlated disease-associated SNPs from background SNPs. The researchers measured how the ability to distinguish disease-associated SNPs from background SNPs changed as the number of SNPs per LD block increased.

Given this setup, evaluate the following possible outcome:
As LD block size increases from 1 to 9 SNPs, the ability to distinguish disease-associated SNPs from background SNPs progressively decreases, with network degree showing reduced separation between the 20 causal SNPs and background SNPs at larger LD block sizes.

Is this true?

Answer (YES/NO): NO